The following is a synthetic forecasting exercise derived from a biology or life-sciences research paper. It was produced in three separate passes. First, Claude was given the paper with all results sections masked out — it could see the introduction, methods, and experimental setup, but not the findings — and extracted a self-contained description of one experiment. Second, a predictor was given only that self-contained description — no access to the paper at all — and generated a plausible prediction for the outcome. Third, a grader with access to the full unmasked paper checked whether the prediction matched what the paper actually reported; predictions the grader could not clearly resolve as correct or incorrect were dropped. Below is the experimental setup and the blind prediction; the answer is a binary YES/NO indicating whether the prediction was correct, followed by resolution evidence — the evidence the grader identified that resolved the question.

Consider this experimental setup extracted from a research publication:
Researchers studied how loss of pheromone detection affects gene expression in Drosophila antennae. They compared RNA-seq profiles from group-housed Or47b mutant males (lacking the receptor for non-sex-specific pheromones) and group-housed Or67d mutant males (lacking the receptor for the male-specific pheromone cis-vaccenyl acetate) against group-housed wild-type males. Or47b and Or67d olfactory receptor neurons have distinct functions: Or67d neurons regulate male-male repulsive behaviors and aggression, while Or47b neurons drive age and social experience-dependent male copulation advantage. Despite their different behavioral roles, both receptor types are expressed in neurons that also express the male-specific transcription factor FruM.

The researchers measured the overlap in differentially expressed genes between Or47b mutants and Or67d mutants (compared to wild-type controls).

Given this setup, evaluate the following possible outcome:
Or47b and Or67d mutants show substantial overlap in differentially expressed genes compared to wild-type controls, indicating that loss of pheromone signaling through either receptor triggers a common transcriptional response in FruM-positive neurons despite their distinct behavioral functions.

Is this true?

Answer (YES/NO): YES